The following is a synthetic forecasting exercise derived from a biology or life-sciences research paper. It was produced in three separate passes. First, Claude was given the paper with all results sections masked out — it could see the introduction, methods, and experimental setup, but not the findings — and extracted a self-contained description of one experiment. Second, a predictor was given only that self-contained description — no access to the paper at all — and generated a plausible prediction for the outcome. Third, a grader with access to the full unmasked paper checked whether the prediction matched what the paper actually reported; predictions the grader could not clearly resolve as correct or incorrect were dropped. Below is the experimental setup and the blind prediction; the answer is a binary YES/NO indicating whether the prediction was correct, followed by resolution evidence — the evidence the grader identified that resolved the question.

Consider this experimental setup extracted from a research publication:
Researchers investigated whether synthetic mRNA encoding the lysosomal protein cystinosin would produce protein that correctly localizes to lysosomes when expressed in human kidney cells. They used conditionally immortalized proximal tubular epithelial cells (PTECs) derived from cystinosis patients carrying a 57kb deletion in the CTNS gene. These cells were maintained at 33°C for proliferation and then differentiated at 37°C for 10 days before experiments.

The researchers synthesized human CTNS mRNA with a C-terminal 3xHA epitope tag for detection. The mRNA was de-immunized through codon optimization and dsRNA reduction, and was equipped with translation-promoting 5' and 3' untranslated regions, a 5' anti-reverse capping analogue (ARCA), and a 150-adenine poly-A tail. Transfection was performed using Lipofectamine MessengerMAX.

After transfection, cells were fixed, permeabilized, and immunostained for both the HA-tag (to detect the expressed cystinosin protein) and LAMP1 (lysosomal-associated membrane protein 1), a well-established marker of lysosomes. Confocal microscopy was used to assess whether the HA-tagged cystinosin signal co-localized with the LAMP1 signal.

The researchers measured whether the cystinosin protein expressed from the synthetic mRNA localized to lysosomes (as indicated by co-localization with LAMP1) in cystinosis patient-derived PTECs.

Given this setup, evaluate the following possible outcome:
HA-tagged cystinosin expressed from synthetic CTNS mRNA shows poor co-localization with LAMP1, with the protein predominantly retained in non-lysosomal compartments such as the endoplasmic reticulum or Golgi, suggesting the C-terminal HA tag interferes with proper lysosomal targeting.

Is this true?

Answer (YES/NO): NO